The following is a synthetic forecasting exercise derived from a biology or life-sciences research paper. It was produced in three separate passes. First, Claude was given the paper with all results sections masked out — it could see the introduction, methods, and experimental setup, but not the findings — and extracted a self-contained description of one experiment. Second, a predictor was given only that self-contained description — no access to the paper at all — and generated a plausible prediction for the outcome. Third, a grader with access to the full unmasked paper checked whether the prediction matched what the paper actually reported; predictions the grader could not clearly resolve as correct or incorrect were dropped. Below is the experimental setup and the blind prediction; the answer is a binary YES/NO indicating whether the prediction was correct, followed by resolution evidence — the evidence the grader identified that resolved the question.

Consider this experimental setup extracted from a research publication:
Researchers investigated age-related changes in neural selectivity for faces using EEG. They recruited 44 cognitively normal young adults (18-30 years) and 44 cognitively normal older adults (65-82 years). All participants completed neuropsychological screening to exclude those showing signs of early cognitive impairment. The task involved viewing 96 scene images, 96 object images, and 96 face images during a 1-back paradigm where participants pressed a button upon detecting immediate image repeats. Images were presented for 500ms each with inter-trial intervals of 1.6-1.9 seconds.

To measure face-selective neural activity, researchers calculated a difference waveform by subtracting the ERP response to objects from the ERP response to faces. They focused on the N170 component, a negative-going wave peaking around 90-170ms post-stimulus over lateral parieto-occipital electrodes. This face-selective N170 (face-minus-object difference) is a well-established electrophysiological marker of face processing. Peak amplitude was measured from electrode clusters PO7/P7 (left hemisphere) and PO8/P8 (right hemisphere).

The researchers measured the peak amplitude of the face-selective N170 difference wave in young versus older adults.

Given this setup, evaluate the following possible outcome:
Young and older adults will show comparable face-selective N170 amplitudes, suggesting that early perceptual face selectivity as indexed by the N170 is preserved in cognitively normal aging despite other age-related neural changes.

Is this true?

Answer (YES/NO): NO